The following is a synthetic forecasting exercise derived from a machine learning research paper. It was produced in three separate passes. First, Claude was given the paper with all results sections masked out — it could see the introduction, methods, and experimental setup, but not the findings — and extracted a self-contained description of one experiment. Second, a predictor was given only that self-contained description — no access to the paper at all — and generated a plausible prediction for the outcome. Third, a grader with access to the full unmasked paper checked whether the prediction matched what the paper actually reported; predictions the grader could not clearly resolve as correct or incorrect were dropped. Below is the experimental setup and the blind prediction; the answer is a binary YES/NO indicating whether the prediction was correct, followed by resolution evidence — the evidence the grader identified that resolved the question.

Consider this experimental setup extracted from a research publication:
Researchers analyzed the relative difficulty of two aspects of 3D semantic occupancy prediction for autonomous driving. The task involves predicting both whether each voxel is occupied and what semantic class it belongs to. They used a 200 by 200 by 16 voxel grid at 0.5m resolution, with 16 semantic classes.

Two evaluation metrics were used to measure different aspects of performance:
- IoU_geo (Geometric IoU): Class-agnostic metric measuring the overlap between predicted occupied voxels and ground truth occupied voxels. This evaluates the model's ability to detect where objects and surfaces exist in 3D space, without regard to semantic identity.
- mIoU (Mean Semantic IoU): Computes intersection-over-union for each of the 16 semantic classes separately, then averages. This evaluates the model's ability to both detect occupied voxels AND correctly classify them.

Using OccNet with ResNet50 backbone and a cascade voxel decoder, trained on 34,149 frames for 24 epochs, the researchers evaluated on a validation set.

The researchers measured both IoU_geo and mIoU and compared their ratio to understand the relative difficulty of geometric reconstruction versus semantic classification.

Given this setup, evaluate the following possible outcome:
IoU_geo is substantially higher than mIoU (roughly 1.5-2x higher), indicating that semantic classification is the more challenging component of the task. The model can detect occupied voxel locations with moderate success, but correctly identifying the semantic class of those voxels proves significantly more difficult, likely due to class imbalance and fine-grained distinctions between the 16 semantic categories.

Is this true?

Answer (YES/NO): YES